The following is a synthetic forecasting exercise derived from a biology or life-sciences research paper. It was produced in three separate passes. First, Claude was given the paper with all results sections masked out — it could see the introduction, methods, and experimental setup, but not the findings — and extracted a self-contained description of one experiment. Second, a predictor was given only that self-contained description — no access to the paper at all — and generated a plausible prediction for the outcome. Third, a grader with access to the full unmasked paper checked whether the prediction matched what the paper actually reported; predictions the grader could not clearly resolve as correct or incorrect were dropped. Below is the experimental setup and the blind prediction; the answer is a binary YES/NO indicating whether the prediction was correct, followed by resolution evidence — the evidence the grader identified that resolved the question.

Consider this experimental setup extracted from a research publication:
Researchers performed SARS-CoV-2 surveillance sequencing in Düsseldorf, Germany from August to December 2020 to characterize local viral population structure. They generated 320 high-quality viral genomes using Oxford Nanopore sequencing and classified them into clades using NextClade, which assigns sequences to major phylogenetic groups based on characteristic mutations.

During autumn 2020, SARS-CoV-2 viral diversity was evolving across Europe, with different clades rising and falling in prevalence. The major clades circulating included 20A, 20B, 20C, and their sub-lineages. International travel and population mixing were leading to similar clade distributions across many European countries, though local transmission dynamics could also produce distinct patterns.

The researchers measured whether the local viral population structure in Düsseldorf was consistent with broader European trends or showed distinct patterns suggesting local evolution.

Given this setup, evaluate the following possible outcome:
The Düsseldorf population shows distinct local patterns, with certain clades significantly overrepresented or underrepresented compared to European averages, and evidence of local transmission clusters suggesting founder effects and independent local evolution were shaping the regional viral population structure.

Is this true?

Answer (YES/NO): NO